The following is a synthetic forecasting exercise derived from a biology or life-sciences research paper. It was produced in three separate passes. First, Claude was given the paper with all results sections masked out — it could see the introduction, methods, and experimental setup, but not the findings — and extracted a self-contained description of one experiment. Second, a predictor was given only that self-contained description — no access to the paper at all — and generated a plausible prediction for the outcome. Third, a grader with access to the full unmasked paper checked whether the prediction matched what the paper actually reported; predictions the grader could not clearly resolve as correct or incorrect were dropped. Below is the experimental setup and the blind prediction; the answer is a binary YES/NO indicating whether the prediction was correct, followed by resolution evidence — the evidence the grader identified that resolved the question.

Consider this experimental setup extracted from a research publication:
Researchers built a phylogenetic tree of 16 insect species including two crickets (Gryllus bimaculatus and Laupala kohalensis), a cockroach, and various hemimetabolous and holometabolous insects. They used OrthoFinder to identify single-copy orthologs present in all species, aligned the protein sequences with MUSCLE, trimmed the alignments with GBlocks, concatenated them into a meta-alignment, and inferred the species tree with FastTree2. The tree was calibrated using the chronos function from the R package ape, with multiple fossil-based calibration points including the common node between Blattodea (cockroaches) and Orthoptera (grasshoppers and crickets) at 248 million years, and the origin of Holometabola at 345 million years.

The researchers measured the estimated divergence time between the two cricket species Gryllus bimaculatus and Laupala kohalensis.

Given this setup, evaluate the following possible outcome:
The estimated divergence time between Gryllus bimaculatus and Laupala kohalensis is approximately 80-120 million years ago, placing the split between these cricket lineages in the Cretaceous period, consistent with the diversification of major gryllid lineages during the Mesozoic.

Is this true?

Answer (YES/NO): YES